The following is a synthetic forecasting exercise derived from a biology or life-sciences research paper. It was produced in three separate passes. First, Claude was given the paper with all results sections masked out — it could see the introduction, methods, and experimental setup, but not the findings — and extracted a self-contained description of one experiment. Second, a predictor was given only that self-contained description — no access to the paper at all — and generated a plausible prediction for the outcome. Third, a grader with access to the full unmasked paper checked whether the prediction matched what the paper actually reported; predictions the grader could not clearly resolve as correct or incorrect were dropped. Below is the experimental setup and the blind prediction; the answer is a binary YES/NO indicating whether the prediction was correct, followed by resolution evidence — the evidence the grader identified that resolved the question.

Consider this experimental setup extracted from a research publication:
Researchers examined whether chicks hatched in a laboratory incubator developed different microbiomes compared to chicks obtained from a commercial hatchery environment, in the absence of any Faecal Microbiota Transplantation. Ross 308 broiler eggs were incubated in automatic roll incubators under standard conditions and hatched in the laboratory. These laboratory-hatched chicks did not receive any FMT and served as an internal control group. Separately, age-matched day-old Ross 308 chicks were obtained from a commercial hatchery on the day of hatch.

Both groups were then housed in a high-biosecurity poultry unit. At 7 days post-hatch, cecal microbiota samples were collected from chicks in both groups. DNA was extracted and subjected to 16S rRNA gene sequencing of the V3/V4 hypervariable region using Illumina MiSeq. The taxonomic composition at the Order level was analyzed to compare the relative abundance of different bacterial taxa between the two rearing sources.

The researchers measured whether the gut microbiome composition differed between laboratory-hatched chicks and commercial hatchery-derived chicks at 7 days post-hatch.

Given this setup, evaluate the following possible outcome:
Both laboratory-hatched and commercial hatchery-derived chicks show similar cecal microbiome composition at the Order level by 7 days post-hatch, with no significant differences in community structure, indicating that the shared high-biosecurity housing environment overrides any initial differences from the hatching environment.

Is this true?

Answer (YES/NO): YES